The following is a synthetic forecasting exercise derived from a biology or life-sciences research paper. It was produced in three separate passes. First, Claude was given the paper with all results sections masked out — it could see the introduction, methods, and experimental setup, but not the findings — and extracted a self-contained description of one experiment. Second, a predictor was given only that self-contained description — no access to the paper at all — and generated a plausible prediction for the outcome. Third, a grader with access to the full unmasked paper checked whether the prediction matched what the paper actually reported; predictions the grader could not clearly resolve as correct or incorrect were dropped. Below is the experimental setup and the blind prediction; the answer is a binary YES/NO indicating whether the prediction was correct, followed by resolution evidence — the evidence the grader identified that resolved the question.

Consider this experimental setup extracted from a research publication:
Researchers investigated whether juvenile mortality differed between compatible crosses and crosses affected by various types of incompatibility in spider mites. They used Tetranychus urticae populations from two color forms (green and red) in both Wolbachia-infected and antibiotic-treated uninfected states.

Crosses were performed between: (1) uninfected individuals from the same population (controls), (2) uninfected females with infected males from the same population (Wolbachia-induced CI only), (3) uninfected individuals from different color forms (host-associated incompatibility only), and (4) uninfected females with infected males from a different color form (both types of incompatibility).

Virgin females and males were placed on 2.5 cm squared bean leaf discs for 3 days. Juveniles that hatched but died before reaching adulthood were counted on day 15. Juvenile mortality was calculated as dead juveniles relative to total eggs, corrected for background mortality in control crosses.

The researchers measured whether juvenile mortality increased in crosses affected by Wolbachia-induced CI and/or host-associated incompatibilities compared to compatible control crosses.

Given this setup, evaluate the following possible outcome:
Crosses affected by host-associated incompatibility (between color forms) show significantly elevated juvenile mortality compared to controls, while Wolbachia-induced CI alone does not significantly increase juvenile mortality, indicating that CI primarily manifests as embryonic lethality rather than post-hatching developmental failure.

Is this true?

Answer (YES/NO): NO